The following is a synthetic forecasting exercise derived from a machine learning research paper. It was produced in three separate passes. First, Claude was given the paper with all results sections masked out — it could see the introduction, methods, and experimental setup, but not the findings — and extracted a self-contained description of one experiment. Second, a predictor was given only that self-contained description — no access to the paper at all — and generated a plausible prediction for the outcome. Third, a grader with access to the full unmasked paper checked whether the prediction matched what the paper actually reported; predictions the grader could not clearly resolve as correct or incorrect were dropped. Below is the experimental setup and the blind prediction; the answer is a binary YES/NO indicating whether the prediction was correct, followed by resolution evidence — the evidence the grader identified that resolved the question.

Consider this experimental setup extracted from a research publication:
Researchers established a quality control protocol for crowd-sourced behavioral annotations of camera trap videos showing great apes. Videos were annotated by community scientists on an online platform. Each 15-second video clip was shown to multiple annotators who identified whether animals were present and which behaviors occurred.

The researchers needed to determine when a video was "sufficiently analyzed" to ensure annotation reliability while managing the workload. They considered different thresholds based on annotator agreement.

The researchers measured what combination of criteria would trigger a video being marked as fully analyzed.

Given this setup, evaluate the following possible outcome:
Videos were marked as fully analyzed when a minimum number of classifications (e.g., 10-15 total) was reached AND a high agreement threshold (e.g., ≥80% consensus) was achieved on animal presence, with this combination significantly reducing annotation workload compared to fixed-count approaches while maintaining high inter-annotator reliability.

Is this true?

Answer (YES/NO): NO